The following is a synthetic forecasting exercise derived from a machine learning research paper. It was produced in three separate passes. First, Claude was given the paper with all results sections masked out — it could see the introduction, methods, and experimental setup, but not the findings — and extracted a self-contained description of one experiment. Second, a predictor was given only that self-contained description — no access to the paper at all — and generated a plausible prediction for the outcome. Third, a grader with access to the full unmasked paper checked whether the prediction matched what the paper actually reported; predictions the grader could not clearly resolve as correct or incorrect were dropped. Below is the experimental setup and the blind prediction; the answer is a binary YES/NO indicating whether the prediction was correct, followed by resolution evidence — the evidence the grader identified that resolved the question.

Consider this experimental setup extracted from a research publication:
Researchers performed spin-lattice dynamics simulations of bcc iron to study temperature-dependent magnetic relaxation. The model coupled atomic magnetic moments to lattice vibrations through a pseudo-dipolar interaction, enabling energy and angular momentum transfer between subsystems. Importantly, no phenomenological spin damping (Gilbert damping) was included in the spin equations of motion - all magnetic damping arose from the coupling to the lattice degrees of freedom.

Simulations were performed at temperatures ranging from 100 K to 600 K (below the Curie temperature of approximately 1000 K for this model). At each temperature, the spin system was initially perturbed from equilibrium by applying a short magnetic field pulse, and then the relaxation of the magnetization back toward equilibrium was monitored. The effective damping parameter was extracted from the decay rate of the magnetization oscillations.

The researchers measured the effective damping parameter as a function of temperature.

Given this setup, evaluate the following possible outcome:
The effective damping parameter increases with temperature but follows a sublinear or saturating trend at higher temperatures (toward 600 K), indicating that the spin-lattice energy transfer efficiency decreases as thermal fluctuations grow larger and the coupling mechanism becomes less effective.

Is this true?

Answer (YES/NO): NO